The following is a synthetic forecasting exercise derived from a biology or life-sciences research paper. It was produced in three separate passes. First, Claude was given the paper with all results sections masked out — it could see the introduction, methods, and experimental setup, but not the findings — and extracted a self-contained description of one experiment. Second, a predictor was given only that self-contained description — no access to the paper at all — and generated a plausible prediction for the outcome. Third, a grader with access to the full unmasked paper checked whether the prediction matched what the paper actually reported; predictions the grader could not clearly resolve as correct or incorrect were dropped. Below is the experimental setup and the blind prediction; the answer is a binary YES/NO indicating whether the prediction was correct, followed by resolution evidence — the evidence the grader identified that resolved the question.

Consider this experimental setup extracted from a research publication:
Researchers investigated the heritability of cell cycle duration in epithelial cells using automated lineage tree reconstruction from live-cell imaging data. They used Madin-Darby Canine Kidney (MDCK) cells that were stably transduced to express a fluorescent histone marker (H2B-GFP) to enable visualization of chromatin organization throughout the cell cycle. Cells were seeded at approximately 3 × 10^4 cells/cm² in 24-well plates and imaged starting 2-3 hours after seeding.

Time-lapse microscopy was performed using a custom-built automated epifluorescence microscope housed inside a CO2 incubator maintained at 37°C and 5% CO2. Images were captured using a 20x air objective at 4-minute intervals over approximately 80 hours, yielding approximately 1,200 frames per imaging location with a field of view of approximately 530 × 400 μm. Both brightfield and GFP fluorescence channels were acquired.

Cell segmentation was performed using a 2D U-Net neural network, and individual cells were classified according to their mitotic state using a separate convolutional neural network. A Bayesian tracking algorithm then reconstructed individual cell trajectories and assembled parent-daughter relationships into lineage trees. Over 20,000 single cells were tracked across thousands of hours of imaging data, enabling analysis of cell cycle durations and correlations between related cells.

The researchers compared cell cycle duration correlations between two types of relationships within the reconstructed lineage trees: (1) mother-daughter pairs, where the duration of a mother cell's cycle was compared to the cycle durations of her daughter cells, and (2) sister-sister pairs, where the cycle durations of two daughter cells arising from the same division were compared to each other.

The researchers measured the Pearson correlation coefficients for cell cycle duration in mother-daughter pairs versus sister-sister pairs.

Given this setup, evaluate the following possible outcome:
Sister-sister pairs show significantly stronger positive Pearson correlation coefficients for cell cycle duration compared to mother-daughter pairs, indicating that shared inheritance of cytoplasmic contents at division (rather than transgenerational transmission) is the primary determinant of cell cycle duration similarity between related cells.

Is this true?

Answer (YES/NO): NO